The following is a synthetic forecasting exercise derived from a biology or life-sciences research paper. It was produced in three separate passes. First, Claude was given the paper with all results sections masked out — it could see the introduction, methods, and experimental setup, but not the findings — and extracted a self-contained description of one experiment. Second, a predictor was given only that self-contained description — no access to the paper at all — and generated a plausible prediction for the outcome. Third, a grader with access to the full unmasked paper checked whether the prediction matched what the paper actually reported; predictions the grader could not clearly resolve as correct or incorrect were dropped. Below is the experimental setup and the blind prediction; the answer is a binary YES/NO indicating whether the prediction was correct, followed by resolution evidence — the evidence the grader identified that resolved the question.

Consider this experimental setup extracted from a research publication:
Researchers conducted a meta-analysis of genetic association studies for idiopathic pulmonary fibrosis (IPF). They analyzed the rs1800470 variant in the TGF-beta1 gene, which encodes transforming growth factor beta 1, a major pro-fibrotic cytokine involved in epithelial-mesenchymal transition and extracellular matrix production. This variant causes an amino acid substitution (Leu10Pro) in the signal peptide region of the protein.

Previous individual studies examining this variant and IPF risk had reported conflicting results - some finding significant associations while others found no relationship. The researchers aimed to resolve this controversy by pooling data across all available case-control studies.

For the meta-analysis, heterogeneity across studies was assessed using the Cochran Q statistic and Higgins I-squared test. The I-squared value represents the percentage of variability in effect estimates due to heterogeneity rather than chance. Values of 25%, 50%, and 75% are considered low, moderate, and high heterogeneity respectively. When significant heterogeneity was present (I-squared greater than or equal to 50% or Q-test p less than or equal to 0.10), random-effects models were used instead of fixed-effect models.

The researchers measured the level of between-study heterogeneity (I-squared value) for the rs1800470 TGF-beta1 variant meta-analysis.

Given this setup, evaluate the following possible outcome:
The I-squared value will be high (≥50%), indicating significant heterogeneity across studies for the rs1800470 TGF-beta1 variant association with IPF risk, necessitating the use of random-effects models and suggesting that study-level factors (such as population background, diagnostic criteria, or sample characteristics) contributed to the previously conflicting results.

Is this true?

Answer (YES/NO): YES